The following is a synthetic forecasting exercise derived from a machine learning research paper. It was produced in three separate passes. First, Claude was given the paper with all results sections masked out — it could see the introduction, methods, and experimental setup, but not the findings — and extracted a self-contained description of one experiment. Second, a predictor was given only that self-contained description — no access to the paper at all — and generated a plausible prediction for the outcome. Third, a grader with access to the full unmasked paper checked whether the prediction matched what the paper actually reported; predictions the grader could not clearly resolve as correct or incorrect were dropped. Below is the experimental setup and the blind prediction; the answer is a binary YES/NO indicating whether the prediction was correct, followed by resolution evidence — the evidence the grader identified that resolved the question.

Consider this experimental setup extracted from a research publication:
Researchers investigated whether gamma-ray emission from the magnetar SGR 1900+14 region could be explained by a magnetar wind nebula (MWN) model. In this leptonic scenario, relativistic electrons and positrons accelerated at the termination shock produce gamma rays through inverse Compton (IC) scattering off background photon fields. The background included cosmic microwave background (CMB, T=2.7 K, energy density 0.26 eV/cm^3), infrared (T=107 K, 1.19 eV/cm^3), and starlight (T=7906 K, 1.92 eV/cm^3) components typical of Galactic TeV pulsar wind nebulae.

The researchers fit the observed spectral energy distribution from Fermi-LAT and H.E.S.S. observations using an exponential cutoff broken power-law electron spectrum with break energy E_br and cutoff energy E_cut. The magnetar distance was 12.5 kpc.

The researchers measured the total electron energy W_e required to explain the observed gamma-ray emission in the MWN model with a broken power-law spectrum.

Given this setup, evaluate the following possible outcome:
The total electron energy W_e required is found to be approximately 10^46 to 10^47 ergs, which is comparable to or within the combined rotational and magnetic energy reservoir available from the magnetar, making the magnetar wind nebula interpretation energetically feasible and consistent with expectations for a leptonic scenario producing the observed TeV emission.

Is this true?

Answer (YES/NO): NO